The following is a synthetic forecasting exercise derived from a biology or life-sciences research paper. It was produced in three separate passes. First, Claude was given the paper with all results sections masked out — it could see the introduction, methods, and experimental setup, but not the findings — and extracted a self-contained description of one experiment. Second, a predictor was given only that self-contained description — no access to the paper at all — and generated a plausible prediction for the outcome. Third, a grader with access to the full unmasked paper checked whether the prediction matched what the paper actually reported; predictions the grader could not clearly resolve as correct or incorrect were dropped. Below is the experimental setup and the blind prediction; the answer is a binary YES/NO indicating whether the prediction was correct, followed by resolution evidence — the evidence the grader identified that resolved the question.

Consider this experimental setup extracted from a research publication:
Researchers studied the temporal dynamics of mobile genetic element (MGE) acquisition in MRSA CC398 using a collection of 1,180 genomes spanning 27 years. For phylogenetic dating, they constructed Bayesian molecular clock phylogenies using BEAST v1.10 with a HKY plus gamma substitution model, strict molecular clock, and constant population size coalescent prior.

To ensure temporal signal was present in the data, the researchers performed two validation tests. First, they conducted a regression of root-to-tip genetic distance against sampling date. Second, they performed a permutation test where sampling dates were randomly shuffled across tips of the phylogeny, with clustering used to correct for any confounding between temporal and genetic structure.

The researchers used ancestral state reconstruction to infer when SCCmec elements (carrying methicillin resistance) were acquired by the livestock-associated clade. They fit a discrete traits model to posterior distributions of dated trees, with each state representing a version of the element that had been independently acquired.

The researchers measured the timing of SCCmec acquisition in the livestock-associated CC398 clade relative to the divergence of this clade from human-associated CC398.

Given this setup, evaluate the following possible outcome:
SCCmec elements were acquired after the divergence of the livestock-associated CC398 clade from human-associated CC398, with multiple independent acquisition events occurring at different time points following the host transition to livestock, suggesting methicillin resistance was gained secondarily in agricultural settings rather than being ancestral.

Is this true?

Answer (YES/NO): YES